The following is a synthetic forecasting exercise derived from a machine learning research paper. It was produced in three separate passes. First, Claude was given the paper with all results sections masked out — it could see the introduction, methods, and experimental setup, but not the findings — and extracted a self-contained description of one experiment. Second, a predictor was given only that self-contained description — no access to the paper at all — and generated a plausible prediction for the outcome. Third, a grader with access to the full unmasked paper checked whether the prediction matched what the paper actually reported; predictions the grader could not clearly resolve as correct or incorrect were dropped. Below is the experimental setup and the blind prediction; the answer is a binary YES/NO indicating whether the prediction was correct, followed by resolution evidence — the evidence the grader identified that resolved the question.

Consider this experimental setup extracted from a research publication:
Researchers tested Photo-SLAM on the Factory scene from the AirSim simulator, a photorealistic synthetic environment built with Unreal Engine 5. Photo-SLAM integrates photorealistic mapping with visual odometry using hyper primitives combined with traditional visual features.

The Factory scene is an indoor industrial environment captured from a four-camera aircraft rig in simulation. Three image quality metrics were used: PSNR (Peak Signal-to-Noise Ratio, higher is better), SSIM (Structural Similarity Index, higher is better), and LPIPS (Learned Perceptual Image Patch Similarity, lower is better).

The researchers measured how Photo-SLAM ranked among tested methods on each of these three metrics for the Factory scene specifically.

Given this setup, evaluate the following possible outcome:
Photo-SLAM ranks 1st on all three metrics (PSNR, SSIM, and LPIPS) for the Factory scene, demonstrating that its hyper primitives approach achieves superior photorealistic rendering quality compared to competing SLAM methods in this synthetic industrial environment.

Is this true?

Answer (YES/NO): NO